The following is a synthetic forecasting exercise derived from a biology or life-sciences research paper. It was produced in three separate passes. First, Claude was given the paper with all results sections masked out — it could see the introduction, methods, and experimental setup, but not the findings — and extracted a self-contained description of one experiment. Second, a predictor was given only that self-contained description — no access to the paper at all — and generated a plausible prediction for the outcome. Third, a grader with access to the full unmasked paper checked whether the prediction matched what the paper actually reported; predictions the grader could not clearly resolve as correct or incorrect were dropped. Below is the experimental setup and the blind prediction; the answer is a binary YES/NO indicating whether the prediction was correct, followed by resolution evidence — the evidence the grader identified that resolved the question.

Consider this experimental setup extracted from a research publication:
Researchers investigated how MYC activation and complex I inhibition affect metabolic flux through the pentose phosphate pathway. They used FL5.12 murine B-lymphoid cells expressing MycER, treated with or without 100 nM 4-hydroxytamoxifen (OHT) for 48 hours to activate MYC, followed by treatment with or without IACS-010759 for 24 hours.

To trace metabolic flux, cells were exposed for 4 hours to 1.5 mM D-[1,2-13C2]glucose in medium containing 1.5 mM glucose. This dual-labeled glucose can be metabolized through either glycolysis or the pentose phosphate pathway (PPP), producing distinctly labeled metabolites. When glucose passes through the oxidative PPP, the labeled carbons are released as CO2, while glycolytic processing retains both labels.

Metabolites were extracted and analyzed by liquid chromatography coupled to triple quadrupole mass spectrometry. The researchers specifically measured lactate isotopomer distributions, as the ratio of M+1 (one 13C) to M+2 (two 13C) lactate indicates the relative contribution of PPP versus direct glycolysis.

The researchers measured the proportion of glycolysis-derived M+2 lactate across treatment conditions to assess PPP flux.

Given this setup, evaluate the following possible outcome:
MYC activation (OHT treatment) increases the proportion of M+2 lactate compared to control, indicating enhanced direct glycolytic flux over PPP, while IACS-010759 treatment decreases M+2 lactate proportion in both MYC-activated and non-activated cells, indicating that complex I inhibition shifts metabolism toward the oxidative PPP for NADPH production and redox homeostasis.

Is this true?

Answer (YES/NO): NO